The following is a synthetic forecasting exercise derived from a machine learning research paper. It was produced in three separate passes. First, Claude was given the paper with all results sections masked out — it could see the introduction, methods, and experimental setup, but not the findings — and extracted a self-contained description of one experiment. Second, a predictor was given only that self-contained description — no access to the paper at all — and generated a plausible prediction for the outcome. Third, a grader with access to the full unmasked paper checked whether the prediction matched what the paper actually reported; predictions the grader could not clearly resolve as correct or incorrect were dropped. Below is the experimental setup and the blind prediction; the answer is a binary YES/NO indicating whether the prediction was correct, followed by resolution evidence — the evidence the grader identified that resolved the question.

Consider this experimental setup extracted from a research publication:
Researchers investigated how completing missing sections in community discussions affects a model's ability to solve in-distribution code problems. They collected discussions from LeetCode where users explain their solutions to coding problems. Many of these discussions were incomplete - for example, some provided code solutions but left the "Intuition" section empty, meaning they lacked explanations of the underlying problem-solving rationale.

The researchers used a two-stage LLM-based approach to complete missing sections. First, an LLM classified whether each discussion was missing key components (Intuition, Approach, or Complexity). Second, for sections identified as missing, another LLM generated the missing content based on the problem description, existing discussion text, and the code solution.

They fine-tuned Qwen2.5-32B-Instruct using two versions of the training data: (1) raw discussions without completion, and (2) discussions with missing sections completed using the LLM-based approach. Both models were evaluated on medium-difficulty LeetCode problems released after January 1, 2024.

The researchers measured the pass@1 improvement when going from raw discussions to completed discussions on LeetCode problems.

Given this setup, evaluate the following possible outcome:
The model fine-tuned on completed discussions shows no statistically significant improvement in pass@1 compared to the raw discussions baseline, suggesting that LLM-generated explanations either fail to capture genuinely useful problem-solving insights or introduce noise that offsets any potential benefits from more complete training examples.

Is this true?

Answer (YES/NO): NO